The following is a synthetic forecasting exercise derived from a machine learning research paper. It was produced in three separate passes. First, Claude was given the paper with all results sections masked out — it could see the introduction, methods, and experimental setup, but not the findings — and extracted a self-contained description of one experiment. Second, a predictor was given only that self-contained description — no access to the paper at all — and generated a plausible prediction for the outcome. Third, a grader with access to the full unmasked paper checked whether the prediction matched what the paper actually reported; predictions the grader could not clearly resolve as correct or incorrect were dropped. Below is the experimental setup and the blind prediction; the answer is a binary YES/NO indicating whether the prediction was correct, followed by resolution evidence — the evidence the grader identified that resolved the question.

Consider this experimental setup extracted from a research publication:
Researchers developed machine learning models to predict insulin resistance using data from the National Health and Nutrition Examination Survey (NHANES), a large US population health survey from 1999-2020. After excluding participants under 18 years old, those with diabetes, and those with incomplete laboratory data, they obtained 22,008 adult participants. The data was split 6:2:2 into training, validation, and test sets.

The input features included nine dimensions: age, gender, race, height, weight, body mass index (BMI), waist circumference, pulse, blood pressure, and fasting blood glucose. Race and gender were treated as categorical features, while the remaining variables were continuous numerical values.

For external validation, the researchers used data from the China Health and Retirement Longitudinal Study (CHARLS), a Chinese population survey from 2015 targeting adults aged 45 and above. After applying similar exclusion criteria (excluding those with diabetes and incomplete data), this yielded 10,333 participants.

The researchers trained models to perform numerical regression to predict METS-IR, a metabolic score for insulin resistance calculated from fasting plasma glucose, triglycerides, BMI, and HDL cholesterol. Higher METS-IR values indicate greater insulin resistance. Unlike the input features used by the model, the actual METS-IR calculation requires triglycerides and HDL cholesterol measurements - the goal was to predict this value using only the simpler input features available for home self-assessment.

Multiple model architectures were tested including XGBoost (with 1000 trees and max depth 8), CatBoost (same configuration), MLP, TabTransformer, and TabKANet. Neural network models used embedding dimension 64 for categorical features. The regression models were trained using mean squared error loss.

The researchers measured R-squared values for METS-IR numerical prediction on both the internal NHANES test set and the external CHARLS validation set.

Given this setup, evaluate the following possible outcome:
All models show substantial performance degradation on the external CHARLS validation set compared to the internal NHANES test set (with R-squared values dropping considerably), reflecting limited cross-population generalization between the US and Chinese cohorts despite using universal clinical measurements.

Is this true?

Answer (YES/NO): NO